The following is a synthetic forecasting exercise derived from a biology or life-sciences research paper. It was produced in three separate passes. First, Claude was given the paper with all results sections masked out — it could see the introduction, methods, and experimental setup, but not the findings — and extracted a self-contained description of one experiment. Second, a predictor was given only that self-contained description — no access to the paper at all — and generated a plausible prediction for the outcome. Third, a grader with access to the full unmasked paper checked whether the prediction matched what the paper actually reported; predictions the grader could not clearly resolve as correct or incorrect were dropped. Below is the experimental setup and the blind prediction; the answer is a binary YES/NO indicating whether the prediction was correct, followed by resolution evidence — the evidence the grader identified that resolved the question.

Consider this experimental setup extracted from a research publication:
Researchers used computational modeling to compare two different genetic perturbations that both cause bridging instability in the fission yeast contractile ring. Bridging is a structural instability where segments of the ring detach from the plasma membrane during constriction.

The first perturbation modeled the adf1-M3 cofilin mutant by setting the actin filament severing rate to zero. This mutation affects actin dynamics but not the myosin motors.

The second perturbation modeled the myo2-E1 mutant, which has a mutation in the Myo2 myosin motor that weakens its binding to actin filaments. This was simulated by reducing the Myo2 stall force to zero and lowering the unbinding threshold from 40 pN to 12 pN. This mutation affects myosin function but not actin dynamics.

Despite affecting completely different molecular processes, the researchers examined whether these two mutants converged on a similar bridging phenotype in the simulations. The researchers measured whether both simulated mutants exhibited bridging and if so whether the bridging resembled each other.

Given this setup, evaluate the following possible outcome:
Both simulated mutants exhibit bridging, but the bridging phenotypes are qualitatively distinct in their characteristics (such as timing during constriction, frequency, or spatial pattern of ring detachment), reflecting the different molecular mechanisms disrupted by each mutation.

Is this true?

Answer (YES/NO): NO